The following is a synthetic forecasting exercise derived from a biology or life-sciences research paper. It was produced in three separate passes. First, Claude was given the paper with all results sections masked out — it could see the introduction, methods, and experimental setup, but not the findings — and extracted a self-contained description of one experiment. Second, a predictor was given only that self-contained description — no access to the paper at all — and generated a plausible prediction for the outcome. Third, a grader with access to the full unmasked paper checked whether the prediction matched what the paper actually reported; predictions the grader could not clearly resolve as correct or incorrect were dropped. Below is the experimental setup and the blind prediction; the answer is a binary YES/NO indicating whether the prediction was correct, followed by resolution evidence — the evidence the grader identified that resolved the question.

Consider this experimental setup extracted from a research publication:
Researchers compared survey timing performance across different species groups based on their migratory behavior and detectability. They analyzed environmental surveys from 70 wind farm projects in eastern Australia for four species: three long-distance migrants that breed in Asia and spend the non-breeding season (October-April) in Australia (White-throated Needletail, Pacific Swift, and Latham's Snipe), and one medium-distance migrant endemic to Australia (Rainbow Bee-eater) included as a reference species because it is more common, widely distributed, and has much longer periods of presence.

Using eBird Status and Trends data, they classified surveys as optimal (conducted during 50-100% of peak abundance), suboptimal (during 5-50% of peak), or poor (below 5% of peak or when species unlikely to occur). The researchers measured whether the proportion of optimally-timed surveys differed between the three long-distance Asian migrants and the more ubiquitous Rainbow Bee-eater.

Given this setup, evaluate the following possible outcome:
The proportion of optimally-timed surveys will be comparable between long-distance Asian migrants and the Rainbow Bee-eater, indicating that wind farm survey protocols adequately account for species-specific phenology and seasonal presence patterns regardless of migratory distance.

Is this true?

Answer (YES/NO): NO